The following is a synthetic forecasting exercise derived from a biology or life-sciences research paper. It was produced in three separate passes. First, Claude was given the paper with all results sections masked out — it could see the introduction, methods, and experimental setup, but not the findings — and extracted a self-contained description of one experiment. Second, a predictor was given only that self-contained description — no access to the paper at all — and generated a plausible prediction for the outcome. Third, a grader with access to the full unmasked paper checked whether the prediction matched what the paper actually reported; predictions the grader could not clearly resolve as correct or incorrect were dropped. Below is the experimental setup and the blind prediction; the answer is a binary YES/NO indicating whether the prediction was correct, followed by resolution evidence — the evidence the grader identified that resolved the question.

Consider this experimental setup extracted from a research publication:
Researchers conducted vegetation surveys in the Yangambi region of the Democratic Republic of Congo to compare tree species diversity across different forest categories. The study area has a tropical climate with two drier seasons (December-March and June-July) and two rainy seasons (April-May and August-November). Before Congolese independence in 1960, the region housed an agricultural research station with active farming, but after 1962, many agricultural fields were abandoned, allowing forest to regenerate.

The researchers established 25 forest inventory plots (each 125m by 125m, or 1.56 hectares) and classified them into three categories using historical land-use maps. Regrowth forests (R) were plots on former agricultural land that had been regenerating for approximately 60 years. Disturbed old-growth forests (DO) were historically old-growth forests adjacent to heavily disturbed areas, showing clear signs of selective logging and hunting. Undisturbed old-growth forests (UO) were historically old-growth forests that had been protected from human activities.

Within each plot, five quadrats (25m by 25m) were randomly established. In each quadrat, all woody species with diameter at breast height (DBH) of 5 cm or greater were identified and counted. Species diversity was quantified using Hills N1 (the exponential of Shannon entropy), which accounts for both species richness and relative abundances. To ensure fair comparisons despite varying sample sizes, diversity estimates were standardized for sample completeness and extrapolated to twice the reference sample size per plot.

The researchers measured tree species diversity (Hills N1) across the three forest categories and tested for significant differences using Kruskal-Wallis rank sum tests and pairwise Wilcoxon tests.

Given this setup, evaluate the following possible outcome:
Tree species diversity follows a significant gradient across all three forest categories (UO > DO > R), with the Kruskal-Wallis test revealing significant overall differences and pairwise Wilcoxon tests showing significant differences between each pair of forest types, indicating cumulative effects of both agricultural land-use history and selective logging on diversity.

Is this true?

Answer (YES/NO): NO